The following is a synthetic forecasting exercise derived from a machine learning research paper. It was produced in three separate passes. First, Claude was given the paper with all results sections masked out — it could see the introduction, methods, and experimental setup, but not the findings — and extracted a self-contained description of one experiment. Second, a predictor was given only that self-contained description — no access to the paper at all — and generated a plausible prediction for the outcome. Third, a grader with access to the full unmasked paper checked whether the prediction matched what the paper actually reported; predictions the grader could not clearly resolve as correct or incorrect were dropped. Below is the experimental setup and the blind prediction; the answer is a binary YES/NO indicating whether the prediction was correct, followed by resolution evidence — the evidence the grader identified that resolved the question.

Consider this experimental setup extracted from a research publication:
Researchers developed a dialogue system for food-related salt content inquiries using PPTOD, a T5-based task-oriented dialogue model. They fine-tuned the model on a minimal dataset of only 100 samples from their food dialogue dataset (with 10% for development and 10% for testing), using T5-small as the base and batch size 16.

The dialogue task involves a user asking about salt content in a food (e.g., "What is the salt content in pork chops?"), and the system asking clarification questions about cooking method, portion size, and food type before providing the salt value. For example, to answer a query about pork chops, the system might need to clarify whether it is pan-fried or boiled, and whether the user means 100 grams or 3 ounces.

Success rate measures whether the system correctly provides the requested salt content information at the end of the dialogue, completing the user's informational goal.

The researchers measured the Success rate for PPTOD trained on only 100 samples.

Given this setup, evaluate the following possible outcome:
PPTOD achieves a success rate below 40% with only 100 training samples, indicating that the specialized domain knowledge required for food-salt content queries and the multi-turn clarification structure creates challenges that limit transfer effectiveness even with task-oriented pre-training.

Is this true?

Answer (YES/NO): YES